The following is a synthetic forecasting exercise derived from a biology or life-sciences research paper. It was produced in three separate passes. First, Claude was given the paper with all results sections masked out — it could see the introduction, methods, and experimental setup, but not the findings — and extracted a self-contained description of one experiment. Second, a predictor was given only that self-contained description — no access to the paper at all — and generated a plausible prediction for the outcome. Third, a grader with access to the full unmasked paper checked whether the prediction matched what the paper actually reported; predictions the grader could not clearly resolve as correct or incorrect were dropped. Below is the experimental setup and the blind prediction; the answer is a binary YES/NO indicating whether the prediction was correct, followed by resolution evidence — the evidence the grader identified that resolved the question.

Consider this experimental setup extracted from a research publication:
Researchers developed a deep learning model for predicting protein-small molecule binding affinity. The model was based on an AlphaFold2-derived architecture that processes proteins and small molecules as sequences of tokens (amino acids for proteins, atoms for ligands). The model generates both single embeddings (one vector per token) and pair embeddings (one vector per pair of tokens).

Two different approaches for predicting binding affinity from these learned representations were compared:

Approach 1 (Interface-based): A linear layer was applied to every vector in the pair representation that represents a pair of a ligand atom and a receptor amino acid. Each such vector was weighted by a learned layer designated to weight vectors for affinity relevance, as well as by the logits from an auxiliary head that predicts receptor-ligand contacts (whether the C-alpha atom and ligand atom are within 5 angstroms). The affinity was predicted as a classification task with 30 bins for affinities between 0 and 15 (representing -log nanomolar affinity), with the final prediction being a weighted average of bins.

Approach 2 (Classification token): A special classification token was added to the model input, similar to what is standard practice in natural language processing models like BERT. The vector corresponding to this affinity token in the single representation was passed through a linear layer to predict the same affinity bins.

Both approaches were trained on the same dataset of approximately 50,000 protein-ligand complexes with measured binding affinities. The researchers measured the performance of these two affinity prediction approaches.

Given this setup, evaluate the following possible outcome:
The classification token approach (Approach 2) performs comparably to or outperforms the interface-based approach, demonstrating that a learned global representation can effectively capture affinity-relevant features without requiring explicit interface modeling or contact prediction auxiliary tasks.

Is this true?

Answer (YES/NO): YES